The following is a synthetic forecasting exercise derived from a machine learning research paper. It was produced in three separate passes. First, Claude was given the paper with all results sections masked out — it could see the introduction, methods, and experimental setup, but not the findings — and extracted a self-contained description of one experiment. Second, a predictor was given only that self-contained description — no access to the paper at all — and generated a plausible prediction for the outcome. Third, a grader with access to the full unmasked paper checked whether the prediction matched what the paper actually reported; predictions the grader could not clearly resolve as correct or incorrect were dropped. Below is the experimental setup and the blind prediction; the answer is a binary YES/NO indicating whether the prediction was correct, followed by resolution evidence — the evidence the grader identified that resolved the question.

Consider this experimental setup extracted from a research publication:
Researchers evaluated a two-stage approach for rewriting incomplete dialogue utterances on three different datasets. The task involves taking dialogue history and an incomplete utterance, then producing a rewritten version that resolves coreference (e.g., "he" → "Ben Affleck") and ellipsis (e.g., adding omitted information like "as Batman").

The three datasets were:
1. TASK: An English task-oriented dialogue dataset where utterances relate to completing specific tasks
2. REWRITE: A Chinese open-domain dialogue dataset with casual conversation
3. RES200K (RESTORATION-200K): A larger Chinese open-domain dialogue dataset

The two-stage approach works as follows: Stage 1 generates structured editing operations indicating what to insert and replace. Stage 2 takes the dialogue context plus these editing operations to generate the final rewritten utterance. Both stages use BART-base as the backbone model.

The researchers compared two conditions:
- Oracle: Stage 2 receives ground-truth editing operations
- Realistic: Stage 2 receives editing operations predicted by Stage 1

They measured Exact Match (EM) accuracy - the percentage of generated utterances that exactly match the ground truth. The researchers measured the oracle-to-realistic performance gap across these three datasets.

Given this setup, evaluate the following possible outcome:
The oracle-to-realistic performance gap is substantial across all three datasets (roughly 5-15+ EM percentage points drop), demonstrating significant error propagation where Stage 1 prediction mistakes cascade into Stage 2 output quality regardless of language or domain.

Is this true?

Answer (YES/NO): NO